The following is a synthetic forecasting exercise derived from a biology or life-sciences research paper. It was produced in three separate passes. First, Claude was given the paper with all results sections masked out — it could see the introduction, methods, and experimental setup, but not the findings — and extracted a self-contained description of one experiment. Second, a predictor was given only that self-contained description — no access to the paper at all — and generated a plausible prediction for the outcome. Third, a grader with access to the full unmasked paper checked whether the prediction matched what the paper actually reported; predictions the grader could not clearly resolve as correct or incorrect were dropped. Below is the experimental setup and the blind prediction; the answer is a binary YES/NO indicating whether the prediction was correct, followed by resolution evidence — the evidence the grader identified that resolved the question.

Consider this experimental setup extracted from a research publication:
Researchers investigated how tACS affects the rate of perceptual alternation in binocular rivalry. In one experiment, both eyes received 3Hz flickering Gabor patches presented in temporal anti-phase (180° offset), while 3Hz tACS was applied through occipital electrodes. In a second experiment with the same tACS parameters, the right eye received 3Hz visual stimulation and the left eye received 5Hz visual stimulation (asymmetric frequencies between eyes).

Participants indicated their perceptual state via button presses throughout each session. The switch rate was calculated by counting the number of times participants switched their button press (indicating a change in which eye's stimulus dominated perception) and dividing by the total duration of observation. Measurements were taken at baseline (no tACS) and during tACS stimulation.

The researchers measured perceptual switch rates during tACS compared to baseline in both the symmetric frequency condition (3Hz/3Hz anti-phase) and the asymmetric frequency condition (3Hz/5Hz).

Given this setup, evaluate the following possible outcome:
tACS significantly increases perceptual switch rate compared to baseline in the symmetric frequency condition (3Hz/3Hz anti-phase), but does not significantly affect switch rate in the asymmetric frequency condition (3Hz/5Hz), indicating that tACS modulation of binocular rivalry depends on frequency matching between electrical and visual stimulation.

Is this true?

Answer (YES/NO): NO